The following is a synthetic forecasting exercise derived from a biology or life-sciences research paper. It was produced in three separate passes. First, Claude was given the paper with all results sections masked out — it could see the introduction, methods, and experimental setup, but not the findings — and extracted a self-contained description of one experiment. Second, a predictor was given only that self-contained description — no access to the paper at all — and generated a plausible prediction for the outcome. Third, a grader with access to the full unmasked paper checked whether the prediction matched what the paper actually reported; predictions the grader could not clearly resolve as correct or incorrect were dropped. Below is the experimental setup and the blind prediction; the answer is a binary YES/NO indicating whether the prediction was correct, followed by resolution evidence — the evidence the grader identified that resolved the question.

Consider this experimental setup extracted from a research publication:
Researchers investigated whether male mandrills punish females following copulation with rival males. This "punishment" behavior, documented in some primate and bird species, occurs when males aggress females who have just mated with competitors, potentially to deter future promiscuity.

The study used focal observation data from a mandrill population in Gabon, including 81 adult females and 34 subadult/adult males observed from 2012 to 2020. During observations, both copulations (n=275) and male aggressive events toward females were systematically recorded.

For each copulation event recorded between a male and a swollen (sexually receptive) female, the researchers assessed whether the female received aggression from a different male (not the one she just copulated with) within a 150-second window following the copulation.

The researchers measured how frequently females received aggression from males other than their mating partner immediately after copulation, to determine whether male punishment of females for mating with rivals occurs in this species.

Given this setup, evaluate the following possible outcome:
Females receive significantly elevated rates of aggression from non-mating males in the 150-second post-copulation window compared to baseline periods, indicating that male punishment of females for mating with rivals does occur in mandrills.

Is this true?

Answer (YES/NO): NO